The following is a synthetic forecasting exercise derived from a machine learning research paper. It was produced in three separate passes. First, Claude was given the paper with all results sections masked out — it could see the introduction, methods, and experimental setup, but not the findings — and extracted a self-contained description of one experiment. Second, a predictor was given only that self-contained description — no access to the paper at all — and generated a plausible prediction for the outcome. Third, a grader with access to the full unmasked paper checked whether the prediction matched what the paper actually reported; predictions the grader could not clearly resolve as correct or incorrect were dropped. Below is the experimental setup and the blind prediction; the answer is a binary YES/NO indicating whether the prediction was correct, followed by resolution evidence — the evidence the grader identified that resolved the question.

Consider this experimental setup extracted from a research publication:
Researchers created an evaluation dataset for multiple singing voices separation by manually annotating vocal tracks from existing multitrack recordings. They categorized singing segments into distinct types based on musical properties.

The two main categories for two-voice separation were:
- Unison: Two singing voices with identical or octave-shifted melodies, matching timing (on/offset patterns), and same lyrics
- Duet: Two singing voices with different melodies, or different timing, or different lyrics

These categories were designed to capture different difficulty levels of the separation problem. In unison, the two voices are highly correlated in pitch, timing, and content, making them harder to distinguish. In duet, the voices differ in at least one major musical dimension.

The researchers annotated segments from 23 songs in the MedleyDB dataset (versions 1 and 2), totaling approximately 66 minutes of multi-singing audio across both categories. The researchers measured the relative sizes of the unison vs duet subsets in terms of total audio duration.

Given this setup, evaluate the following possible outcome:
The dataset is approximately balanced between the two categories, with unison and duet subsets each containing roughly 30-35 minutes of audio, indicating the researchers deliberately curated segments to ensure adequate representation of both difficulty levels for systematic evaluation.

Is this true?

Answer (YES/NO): NO